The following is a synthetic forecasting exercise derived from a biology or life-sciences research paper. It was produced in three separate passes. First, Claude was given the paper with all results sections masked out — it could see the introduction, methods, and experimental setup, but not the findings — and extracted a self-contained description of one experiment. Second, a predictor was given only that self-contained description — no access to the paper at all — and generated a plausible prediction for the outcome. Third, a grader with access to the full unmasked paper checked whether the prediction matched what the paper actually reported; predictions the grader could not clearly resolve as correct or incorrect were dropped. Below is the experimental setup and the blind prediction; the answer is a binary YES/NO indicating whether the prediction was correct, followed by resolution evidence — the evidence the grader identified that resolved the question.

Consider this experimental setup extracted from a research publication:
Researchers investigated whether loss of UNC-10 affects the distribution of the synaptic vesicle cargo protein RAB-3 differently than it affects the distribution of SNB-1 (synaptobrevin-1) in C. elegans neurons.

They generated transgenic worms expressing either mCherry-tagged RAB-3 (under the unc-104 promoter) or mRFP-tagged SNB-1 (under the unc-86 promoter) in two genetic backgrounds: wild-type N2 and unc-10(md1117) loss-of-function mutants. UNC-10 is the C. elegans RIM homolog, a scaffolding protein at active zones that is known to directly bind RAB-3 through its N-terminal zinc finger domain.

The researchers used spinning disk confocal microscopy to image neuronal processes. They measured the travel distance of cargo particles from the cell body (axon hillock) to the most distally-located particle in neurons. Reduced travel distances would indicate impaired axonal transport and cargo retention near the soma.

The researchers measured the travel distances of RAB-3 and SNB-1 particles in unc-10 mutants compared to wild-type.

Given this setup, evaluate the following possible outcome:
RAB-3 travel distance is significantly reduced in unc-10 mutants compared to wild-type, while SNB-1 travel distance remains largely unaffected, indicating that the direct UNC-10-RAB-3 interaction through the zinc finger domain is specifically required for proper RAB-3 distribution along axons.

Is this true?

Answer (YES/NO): YES